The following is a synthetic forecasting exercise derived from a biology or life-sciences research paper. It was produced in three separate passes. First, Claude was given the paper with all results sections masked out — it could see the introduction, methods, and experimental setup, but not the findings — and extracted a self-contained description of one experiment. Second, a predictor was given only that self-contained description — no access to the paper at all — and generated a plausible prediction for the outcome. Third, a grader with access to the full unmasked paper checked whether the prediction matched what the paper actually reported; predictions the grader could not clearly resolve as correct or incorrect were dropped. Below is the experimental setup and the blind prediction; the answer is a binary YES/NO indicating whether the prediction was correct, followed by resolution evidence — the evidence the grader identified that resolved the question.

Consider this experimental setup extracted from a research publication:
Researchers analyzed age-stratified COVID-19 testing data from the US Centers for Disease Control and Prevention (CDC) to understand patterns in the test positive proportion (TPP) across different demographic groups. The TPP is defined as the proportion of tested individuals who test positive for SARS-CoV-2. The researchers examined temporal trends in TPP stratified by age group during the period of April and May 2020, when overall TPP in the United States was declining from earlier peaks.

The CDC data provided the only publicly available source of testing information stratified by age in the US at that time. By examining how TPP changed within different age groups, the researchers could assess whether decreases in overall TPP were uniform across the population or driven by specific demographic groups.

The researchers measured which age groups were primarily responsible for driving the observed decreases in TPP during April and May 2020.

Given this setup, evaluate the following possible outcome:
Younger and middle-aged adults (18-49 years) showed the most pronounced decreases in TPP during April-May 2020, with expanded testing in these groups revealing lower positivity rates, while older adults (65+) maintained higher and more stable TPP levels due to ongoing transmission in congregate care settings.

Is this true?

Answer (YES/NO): NO